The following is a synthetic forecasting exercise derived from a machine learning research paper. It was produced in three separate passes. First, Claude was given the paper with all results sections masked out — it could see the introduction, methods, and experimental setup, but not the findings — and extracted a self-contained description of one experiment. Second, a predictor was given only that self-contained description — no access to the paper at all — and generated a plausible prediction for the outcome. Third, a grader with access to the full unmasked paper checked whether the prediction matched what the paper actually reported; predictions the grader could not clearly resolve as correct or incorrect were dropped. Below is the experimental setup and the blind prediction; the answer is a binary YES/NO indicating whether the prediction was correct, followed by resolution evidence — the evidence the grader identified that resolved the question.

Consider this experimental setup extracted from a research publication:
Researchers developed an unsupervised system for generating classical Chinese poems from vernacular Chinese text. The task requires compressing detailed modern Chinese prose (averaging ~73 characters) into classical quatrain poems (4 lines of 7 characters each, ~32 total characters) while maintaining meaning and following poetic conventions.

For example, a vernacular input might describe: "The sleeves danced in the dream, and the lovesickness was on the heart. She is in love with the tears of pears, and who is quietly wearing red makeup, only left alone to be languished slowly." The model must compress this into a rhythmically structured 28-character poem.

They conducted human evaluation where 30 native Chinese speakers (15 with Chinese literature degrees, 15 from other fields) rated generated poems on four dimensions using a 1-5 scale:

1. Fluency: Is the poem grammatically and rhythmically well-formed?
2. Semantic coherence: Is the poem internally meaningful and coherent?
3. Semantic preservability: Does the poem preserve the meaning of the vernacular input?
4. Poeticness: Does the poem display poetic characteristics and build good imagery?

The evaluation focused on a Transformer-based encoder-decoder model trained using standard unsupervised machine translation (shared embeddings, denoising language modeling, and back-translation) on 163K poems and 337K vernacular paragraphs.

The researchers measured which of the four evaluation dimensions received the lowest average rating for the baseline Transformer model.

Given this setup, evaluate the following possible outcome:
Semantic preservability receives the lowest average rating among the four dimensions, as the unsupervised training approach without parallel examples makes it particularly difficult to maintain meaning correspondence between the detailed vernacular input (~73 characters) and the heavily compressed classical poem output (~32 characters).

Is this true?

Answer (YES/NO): YES